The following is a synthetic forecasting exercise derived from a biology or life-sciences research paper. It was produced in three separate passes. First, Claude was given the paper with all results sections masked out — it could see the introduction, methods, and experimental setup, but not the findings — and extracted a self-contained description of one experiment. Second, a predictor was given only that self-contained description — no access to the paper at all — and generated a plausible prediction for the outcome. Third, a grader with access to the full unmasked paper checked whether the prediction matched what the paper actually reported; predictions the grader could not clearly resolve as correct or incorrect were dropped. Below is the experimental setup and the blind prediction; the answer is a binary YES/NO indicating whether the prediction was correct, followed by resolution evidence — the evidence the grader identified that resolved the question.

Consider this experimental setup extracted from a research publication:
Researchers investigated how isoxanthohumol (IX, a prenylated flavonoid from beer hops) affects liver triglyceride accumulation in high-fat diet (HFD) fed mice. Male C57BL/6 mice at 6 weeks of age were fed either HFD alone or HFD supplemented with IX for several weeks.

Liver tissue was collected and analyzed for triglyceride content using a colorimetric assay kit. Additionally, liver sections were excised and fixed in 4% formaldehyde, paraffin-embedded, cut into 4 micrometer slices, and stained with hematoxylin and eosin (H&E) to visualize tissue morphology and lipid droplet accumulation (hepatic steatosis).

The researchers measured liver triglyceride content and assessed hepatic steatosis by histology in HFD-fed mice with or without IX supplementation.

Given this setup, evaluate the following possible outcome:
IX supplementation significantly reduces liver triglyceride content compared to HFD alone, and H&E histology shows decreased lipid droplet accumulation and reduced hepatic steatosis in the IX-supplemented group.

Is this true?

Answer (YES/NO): YES